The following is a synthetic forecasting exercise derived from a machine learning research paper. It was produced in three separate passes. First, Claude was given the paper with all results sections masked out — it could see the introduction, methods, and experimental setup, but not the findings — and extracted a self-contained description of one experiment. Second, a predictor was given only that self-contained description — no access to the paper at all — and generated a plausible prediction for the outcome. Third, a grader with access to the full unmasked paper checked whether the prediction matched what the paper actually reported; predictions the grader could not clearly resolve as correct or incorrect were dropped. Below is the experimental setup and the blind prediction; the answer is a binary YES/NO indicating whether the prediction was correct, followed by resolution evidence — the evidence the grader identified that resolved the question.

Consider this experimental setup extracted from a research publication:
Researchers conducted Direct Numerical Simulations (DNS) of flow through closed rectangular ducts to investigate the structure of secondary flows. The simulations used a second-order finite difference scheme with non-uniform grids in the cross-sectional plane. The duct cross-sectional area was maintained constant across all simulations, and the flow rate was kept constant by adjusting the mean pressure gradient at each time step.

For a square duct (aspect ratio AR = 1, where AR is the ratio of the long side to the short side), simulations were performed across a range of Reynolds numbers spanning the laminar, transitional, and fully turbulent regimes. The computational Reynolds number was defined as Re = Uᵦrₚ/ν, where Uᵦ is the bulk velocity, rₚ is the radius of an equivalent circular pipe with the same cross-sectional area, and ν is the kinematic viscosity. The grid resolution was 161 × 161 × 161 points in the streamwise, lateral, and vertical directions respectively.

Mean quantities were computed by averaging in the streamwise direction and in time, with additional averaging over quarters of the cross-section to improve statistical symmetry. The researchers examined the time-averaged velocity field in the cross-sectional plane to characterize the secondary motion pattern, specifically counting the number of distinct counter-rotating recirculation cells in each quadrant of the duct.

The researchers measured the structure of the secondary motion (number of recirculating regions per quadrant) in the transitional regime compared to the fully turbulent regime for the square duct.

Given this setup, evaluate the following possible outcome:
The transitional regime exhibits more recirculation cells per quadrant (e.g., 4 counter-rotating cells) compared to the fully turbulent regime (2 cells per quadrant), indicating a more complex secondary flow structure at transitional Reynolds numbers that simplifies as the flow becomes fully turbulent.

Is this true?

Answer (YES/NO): NO